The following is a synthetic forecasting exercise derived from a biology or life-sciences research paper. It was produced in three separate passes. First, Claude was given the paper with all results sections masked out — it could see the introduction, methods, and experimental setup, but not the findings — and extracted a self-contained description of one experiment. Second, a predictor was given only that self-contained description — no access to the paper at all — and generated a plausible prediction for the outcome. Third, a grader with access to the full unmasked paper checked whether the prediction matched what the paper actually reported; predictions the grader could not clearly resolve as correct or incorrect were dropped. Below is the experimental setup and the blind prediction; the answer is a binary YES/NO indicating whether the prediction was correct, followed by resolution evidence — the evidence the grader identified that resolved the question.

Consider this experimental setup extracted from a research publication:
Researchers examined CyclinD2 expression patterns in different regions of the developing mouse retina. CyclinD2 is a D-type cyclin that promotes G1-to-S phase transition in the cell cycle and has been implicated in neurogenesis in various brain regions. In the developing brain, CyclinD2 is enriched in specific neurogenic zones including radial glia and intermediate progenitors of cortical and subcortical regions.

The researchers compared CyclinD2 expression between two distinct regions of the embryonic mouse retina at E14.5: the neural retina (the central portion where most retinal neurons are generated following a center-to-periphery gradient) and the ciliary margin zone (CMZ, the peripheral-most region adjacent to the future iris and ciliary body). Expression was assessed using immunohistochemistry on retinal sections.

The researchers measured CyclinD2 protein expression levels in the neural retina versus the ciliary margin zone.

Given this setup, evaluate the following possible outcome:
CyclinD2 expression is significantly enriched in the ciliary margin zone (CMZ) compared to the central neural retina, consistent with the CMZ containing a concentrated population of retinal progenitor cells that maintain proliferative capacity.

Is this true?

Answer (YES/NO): YES